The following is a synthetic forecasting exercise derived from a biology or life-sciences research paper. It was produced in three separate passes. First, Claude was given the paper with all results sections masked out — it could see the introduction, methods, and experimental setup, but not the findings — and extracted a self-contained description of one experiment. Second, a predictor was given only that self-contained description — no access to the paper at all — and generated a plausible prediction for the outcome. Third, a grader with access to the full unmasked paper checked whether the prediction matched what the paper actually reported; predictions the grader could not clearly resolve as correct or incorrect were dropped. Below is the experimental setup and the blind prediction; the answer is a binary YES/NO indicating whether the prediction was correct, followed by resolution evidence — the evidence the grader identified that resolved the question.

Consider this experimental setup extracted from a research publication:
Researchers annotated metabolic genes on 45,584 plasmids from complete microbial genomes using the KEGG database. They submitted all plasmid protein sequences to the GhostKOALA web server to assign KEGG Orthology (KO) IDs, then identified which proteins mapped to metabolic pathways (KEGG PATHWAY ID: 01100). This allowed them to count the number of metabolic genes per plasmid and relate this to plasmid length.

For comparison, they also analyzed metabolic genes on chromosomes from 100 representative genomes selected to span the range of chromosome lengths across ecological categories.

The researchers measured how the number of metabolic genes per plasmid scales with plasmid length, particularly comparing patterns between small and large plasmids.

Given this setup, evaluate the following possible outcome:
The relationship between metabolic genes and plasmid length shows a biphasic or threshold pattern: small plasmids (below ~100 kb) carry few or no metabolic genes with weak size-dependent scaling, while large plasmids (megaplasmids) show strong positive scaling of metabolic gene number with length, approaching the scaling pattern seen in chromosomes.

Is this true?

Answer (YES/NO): NO